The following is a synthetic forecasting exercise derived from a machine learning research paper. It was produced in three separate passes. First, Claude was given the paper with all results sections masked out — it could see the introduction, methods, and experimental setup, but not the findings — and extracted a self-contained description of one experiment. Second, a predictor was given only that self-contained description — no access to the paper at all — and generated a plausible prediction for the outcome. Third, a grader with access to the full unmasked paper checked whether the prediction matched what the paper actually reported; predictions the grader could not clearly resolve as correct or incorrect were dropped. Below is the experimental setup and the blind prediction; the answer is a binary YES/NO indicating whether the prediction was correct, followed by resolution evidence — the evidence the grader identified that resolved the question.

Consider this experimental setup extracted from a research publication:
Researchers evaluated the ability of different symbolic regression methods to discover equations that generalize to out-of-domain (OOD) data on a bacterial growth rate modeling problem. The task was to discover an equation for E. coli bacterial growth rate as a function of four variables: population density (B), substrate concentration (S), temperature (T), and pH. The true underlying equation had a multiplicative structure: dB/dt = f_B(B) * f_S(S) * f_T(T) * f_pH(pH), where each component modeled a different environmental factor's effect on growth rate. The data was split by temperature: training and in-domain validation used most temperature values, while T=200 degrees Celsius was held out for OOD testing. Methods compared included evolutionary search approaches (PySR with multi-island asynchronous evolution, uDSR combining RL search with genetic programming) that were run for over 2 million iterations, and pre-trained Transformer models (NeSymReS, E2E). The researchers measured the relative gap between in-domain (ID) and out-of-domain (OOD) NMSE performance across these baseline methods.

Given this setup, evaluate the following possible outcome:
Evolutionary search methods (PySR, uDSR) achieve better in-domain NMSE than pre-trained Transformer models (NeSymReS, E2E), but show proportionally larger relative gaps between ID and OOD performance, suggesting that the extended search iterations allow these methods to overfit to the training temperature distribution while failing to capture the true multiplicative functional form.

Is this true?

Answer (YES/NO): YES